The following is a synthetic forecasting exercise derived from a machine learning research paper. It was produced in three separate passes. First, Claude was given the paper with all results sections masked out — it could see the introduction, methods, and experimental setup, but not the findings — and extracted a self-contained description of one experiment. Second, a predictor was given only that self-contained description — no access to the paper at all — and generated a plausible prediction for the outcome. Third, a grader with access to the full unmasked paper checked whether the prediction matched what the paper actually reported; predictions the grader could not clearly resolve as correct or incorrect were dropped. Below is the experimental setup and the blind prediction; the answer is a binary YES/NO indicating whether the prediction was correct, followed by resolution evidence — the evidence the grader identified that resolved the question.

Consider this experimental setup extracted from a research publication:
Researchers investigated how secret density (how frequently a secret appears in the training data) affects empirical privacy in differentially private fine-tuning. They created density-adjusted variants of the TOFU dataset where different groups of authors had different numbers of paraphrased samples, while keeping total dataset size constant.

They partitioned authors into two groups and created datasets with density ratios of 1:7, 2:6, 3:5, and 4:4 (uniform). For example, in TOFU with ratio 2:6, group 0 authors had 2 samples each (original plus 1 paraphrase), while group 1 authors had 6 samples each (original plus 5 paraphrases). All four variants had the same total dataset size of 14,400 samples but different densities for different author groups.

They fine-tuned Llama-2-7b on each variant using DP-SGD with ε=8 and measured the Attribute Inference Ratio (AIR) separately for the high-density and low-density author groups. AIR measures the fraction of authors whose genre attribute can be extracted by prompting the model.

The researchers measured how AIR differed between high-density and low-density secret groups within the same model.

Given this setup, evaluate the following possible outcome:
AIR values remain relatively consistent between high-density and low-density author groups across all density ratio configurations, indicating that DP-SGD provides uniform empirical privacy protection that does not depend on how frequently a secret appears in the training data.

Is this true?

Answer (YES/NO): NO